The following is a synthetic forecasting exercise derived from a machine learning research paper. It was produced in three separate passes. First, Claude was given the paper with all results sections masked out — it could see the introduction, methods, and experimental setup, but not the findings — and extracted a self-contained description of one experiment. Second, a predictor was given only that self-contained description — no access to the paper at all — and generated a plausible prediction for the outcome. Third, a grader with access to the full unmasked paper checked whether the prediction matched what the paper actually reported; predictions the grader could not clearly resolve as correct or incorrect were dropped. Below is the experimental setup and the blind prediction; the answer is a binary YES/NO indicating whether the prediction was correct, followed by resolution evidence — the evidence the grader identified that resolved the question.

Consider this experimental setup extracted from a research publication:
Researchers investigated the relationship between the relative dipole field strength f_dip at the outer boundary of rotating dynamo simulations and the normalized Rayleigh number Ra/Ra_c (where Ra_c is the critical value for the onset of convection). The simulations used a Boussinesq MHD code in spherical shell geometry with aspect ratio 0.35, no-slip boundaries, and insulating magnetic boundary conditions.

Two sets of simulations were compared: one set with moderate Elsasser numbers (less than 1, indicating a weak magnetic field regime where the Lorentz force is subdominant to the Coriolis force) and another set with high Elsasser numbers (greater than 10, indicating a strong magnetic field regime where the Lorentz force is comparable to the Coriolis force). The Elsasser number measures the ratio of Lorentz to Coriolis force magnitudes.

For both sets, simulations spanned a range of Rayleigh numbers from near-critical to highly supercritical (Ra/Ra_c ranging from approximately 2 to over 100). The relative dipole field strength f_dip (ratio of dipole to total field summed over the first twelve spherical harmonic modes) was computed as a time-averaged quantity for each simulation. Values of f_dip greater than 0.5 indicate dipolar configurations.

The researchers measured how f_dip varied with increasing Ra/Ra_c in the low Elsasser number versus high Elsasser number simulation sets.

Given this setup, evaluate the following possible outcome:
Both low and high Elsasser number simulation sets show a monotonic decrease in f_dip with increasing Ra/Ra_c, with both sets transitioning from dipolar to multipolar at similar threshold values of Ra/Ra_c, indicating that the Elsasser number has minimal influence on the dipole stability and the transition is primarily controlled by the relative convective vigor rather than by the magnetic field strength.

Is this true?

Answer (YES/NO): NO